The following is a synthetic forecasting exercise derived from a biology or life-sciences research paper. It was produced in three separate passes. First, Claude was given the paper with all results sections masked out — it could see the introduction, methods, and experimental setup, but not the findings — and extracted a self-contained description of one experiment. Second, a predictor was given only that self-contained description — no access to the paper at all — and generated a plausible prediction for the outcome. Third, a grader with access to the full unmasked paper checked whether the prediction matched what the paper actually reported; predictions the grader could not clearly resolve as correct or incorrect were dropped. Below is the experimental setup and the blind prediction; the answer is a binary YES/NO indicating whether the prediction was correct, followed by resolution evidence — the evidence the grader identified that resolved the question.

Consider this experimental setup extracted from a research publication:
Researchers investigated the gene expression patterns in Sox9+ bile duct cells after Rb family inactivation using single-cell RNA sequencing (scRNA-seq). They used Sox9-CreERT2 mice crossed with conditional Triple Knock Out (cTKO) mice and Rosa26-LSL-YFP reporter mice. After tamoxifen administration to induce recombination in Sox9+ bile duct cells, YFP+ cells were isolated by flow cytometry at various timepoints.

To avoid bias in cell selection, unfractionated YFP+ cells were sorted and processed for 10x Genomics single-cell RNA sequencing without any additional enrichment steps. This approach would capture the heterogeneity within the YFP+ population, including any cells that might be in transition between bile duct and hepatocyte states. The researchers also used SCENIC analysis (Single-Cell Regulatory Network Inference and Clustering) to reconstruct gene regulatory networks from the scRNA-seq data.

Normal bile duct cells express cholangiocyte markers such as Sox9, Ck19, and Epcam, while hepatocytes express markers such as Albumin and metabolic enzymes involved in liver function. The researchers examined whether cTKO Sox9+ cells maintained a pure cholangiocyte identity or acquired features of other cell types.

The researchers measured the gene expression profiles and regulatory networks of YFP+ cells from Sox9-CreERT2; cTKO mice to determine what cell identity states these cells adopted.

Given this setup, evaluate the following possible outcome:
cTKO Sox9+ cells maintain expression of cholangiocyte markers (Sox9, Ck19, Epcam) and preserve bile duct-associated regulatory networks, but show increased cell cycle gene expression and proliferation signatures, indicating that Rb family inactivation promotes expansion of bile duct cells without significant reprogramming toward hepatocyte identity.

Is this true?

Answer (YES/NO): NO